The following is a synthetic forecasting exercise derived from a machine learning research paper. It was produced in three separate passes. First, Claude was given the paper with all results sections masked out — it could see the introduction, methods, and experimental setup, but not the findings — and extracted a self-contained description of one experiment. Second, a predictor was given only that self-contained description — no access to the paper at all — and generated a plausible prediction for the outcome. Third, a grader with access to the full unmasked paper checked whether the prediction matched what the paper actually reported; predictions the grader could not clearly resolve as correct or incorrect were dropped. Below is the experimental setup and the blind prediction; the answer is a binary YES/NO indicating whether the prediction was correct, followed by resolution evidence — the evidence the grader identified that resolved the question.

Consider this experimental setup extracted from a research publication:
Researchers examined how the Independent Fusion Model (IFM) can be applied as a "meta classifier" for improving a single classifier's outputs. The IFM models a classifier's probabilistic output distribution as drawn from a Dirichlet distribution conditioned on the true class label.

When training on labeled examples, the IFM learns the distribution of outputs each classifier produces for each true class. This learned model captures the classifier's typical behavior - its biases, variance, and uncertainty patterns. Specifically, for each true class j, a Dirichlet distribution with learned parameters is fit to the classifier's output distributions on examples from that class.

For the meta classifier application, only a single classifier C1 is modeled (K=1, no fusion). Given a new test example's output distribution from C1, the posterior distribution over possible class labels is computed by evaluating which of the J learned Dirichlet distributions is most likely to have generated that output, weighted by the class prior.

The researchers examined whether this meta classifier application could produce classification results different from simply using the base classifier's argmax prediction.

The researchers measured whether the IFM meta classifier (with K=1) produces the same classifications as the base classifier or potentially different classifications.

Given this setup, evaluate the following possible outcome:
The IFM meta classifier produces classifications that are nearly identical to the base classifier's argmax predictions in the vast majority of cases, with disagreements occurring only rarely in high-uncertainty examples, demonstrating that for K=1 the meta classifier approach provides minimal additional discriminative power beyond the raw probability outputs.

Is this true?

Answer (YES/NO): NO